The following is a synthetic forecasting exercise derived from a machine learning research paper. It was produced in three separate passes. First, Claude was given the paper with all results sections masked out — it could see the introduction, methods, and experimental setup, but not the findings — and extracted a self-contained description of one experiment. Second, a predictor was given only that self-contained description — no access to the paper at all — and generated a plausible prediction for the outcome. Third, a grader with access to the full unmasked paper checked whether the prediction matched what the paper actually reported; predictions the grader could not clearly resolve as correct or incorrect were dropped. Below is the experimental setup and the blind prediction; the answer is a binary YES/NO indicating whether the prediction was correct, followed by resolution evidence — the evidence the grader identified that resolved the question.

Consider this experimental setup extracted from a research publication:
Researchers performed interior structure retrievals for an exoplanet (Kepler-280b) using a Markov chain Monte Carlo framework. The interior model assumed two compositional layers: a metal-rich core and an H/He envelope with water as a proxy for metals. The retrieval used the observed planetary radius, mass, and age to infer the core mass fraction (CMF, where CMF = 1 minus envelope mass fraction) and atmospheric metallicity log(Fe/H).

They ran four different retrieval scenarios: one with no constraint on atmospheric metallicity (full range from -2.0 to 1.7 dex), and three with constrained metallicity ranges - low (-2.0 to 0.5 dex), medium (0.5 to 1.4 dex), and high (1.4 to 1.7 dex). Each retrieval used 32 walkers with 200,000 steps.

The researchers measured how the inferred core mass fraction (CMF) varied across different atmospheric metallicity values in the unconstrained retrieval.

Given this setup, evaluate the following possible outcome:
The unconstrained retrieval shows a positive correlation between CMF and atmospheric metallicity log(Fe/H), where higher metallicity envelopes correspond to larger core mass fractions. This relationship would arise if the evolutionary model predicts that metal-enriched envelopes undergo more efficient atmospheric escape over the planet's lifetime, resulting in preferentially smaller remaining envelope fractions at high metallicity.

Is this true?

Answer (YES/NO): NO